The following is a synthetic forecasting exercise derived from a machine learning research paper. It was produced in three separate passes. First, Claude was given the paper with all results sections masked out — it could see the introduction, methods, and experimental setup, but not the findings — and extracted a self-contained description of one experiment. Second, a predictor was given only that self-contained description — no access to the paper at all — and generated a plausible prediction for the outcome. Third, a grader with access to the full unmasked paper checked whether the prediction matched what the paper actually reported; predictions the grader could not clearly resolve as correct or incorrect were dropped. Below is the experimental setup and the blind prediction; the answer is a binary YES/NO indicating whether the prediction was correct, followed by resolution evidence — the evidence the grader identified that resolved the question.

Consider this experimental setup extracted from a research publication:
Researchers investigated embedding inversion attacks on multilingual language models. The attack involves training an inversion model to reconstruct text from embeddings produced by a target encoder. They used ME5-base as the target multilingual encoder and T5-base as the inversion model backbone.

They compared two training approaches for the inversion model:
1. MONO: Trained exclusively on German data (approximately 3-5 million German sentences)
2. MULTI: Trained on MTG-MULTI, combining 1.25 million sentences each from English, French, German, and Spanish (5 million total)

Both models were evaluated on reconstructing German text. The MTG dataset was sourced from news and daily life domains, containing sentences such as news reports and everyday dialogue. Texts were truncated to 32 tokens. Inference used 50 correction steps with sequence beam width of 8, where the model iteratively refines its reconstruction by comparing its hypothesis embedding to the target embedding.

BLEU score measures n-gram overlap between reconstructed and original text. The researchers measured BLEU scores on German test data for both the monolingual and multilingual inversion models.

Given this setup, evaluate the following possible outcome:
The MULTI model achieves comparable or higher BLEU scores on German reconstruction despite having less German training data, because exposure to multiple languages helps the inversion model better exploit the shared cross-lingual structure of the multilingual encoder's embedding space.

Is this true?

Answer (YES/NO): NO